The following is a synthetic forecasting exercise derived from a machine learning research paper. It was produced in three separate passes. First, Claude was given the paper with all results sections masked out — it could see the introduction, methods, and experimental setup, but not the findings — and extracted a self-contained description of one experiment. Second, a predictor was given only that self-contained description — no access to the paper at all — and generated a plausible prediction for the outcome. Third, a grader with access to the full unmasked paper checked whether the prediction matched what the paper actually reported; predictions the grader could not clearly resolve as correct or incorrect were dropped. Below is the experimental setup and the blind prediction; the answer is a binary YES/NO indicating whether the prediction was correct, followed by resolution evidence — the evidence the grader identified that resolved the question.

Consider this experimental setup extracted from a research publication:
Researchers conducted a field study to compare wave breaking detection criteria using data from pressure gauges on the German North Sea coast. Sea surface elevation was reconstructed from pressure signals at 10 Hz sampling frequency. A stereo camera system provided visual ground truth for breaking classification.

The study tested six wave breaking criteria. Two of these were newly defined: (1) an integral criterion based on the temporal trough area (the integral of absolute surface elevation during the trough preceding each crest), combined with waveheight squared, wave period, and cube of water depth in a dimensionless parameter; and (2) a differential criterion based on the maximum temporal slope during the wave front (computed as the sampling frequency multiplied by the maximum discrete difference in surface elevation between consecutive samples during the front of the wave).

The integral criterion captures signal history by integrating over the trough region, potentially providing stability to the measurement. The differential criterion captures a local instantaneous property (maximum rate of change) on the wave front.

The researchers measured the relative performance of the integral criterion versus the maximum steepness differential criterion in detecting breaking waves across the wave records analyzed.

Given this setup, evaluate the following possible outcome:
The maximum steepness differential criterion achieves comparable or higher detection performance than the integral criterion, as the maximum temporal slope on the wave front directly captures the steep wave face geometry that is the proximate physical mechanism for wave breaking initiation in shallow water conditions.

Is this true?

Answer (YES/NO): NO